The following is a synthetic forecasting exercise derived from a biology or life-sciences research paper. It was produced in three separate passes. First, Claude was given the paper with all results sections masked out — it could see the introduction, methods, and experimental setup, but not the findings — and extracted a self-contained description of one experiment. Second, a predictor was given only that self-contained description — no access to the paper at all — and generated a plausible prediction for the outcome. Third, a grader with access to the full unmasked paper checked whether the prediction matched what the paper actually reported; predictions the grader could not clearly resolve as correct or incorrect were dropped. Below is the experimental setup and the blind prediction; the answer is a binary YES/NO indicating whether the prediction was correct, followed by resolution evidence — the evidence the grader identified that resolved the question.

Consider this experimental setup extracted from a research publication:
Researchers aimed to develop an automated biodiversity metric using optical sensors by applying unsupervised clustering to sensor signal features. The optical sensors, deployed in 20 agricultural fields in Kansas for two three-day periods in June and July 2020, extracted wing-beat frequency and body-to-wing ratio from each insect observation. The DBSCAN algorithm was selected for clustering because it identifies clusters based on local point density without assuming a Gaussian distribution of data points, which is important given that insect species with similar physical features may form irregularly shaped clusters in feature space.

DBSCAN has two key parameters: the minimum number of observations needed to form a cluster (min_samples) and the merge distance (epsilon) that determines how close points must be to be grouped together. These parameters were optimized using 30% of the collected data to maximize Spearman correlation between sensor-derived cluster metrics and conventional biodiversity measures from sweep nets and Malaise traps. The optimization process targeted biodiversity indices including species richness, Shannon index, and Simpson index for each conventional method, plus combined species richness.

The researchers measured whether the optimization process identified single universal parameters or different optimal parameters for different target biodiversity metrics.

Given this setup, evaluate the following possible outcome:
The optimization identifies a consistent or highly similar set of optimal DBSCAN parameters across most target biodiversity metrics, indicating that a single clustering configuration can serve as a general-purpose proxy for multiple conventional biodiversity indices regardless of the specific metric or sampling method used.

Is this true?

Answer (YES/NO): NO